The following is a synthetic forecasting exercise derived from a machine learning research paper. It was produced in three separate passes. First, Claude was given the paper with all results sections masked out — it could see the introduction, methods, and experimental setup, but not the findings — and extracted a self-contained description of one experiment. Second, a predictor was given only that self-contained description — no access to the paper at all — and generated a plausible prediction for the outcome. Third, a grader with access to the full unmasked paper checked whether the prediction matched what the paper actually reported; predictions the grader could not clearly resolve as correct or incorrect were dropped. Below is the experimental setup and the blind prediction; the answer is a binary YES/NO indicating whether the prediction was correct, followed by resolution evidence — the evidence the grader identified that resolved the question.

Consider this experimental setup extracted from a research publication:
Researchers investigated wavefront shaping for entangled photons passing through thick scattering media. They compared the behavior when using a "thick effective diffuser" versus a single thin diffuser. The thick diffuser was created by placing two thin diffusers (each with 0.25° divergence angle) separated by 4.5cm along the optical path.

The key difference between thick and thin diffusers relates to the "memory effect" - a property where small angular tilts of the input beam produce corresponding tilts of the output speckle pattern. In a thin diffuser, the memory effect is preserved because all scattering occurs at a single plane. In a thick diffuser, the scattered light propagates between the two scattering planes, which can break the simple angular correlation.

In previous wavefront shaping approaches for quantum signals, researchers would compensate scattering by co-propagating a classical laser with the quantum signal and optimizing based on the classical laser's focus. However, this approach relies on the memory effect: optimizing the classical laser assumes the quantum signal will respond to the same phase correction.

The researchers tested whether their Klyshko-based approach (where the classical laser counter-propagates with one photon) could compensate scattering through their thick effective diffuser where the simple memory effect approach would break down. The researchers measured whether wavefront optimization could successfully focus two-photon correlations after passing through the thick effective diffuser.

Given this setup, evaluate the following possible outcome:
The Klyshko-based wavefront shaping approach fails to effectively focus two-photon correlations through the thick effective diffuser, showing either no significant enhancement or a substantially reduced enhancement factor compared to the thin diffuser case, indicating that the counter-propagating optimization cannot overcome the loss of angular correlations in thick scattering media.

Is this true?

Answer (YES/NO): NO